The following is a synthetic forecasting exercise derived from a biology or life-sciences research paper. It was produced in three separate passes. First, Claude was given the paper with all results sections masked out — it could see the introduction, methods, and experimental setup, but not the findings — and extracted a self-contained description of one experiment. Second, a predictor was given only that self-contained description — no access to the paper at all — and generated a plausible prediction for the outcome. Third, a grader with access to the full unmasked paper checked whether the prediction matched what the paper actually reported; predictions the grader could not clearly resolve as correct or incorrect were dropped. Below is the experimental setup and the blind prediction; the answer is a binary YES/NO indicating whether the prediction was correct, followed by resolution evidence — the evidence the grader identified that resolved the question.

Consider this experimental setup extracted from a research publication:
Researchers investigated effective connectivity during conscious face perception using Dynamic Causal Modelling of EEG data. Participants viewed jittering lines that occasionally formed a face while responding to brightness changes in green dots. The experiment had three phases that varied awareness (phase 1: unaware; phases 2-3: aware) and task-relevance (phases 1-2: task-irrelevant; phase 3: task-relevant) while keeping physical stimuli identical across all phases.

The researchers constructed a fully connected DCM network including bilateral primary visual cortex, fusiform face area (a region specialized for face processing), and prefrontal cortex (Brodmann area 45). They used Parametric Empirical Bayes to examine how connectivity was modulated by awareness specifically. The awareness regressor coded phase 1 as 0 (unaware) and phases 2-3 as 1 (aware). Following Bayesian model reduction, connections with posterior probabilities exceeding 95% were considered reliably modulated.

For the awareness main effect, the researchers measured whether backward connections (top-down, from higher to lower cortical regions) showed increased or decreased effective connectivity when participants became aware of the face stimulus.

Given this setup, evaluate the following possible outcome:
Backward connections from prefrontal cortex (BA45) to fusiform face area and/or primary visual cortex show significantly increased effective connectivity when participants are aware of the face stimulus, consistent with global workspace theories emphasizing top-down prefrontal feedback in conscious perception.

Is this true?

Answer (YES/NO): NO